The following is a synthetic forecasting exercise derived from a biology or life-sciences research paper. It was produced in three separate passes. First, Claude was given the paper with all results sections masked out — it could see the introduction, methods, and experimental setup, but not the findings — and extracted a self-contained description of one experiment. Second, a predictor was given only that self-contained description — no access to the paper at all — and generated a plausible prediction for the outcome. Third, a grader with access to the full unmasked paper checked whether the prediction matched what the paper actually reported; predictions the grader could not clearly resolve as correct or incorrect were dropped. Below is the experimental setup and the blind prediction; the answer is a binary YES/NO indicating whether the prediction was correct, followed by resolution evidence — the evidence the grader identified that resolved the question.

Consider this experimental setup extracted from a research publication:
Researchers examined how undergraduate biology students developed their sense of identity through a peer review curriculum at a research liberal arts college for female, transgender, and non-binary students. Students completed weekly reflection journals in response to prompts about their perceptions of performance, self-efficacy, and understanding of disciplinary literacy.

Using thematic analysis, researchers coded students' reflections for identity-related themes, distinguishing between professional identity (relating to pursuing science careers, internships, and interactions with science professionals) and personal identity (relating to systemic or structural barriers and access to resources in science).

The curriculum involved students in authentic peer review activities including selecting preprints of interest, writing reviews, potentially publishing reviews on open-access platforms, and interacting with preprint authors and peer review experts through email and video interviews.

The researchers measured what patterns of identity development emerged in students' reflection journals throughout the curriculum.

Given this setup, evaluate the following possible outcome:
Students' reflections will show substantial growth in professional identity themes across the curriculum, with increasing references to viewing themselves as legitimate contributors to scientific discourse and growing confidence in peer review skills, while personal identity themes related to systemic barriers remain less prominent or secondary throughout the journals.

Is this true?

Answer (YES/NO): YES